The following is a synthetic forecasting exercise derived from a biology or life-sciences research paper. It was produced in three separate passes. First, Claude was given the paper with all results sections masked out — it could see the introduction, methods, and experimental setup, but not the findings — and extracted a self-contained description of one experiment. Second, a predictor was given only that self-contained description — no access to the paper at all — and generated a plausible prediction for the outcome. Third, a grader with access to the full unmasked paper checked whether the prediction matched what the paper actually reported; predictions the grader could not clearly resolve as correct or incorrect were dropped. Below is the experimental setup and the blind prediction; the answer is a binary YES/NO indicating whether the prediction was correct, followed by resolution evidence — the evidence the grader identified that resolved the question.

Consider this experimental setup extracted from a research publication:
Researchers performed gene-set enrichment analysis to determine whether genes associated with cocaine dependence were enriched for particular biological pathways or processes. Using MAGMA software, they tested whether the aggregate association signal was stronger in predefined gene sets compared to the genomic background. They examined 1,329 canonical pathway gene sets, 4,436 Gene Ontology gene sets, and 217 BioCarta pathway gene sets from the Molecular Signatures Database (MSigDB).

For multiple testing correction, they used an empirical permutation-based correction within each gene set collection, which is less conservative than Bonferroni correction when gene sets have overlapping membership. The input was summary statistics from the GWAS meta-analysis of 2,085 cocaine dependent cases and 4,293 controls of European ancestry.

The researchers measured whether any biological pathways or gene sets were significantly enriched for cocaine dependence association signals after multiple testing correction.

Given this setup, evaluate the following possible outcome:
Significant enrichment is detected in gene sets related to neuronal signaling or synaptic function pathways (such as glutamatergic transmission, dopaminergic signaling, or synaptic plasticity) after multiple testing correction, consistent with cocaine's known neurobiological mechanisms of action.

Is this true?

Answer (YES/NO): NO